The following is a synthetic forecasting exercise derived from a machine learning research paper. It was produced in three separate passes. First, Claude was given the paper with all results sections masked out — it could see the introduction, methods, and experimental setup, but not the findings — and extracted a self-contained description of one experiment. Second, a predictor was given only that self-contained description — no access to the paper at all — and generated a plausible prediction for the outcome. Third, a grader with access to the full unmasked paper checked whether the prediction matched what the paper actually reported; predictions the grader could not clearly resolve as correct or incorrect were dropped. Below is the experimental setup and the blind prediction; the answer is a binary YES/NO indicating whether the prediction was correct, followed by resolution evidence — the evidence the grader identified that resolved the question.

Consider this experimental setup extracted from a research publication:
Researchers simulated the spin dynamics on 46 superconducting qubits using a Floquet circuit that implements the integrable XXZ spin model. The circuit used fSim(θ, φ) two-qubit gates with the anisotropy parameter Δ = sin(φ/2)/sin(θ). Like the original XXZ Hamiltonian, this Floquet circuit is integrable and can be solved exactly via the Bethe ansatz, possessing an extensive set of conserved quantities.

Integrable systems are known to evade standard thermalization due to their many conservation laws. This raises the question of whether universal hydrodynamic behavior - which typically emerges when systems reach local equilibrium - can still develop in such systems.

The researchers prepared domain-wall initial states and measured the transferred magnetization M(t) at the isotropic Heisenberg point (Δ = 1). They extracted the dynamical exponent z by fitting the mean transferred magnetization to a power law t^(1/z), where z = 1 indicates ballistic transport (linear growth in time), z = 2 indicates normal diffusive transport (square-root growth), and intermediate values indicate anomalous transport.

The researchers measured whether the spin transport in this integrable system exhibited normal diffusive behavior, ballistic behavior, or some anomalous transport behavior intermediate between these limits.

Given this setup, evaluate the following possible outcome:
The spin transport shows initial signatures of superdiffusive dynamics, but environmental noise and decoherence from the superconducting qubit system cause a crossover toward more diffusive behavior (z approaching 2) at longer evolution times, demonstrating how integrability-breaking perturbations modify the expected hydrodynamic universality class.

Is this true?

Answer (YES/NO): NO